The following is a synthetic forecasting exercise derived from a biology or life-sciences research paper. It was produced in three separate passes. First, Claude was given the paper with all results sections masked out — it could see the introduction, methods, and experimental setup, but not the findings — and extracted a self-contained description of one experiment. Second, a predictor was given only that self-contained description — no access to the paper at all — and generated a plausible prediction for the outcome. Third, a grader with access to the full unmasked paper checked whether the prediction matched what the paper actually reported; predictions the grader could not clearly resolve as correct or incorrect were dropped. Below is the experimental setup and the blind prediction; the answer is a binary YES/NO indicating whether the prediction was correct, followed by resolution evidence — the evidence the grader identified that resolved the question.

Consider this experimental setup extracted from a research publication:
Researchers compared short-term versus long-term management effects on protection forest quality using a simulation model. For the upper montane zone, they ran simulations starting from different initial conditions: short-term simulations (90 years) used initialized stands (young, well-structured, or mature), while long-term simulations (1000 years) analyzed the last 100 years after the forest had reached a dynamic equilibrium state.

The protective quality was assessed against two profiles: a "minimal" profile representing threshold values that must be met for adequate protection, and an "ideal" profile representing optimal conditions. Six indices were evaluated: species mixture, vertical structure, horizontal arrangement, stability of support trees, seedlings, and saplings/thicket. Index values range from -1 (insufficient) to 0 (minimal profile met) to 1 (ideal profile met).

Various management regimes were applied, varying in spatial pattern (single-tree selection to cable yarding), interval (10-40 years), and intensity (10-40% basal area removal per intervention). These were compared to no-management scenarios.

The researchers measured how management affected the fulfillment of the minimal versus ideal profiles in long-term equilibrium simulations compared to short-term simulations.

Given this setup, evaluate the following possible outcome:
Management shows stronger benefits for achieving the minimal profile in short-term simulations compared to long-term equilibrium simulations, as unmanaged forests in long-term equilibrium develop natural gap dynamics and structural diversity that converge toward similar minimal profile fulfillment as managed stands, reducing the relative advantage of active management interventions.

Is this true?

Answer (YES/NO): NO